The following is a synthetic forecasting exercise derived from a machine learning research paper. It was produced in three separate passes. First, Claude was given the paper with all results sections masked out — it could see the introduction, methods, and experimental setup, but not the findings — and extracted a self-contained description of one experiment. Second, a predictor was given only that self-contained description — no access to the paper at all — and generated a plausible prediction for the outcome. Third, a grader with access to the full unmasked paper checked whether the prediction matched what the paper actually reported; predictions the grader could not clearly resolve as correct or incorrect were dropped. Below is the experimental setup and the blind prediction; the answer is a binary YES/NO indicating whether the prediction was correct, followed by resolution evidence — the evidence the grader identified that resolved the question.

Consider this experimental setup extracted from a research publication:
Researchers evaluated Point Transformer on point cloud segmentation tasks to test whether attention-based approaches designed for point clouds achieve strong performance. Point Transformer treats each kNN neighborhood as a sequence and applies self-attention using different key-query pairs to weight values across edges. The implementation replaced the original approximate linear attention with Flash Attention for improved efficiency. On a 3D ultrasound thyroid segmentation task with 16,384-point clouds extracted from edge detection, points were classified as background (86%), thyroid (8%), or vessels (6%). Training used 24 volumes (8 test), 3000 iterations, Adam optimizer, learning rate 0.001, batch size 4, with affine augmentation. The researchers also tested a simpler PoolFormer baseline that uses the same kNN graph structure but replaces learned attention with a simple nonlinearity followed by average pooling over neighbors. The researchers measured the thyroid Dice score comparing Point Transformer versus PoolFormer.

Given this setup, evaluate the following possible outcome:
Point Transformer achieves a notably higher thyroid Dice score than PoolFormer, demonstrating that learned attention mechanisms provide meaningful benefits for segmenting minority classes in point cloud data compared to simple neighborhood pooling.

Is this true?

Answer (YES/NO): YES